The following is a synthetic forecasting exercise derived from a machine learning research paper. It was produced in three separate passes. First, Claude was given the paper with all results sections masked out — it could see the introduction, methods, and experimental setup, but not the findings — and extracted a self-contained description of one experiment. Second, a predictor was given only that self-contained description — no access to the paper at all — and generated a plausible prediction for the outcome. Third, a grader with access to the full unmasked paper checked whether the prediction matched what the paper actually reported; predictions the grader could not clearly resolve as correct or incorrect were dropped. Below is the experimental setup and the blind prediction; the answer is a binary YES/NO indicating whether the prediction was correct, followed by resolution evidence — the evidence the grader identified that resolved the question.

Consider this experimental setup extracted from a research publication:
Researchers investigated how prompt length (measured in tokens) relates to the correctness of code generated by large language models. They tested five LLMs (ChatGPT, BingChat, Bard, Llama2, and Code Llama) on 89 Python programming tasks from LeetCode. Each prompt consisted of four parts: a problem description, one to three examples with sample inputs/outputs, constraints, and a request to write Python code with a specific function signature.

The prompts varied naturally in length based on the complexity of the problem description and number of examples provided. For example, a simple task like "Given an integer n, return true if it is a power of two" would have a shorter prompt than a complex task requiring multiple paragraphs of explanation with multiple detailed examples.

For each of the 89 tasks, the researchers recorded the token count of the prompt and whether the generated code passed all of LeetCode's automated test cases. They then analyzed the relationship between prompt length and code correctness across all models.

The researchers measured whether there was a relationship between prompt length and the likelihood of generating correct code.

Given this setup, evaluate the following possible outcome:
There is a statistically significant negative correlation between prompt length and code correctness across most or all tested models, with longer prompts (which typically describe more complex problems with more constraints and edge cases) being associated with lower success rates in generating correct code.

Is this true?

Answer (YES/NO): NO